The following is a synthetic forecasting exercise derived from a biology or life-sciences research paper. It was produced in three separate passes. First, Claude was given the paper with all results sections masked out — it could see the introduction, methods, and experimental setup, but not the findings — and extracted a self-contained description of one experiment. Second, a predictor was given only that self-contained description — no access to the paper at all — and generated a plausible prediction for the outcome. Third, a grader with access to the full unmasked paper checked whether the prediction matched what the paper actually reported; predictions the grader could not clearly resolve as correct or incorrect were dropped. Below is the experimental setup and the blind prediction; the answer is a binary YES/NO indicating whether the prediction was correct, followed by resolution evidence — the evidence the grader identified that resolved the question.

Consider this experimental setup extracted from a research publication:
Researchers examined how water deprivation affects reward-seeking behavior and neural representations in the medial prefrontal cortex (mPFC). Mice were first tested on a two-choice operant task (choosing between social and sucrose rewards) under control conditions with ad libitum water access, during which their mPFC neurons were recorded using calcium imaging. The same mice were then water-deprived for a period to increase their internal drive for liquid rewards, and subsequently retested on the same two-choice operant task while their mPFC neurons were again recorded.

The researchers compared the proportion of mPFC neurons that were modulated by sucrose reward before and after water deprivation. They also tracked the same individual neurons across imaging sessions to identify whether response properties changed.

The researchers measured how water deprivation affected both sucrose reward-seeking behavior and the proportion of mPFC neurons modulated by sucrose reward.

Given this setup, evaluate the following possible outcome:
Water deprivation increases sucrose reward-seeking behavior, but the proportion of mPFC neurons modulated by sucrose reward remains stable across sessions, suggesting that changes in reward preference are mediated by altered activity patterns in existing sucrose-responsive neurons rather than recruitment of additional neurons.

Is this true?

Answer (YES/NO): NO